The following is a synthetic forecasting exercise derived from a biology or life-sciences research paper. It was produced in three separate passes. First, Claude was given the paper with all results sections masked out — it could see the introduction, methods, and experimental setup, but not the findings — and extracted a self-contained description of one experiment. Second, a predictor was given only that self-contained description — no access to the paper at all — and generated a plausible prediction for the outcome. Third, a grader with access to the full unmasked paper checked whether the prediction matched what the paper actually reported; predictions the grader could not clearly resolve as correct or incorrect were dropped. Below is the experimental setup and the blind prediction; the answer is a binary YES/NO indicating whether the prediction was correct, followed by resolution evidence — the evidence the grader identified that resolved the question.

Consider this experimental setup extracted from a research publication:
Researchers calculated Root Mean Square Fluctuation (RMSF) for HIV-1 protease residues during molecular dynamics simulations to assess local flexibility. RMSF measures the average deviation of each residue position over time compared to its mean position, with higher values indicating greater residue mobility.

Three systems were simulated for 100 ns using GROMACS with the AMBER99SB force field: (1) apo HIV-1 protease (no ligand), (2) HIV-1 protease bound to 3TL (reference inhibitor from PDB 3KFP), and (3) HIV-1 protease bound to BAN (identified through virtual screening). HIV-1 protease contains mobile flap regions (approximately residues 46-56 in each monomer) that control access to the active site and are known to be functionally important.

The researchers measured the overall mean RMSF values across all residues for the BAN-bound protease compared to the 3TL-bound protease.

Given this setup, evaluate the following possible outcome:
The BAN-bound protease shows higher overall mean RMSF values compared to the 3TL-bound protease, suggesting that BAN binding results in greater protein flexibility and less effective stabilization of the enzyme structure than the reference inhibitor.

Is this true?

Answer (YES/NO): YES